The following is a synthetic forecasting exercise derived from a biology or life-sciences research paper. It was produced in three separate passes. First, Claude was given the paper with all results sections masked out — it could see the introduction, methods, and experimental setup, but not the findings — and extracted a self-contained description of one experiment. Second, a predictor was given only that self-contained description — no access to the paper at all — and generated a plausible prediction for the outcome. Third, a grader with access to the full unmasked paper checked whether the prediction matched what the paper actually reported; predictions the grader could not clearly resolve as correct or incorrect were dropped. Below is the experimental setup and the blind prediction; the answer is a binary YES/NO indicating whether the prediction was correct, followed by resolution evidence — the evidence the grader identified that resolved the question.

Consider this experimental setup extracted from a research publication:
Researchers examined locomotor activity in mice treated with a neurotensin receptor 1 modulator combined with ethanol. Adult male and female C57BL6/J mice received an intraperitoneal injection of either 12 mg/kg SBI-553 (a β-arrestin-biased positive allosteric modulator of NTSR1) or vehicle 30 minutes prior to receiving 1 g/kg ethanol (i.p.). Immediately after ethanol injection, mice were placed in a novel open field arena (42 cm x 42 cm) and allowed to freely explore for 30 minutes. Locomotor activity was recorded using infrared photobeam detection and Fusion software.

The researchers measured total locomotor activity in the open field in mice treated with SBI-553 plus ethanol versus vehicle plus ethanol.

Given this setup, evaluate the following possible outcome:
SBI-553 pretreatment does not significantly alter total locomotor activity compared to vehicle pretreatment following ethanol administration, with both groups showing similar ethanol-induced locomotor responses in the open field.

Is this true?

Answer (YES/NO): YES